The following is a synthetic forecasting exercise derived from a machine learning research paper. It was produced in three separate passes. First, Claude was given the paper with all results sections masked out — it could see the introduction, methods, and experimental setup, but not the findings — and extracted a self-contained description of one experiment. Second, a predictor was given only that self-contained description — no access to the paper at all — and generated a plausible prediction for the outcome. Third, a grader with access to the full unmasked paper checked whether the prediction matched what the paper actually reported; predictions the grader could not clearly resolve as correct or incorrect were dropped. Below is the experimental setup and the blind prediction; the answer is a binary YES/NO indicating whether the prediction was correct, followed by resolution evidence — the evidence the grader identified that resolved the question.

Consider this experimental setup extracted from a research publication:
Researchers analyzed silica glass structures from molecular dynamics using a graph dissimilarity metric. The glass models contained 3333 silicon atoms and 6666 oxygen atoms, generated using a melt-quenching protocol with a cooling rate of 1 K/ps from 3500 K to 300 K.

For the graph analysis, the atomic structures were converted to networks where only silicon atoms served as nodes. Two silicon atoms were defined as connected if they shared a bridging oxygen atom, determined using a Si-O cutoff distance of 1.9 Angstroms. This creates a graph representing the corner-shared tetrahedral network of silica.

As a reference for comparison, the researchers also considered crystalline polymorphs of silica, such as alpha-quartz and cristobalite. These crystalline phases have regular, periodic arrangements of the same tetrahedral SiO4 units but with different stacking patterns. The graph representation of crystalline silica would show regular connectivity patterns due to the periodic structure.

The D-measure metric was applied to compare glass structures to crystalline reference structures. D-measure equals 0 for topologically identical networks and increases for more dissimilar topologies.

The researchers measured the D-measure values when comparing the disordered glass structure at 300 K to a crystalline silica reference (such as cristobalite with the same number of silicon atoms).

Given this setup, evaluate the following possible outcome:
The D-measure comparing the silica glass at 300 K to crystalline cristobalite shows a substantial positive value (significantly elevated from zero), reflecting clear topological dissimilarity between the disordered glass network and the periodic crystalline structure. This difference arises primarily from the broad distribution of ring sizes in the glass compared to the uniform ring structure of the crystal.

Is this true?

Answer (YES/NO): NO